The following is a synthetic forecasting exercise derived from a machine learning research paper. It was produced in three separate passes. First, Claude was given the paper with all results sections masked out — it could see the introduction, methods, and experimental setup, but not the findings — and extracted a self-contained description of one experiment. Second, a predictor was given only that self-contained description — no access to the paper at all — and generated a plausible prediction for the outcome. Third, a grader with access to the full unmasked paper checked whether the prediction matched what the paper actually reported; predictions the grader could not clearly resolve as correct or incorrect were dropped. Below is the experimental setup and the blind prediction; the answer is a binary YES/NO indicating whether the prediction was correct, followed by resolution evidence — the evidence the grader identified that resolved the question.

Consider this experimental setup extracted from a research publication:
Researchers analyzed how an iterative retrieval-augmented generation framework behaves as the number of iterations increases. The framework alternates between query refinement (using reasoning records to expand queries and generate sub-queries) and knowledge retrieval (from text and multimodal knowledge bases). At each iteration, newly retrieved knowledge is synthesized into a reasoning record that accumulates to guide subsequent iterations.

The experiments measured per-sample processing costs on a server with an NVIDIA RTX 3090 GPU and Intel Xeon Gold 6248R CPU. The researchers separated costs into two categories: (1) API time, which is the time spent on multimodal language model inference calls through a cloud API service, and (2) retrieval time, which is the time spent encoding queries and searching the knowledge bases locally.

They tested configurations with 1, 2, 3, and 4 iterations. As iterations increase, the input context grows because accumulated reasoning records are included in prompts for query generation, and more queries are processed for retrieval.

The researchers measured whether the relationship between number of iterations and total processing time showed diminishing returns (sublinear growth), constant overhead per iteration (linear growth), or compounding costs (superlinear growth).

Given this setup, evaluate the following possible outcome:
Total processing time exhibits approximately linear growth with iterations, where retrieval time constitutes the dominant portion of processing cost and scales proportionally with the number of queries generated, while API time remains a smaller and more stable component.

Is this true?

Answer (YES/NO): NO